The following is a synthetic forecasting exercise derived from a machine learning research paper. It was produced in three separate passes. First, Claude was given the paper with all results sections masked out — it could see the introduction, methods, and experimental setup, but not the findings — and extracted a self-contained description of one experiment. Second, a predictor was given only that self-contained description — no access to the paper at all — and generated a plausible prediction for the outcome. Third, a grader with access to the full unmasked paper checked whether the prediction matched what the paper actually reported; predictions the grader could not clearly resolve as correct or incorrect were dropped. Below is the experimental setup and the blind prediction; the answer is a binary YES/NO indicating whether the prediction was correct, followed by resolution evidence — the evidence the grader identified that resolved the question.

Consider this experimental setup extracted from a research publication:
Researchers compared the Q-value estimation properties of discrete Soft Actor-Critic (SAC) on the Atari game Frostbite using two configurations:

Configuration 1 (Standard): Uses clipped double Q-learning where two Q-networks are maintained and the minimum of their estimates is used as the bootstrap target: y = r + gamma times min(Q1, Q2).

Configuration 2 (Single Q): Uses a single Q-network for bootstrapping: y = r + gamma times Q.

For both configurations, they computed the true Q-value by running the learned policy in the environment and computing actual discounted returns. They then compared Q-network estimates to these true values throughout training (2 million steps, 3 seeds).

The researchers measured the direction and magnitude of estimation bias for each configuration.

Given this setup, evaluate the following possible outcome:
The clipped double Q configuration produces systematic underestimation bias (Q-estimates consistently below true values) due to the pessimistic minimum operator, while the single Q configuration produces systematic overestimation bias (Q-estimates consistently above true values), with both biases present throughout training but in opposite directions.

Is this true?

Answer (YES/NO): YES